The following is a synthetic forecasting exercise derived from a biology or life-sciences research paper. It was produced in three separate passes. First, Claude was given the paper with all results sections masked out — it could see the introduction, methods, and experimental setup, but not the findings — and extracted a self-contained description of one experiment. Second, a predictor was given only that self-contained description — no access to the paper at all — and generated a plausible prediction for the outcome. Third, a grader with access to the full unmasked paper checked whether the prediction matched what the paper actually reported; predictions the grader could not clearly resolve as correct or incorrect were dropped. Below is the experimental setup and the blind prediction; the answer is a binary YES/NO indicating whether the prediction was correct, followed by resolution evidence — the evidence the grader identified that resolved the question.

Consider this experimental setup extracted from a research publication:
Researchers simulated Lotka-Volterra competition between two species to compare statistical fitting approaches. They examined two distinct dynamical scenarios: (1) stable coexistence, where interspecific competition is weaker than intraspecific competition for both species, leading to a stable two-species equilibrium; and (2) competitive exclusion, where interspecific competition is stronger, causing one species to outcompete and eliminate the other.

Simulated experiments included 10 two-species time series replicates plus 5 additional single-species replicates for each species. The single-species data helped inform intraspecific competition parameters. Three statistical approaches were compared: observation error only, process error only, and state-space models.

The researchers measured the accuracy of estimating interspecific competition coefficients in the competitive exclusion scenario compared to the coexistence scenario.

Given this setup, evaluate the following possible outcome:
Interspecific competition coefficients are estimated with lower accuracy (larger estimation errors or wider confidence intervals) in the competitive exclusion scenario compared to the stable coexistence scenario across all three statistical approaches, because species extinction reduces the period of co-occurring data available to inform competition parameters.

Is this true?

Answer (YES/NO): YES